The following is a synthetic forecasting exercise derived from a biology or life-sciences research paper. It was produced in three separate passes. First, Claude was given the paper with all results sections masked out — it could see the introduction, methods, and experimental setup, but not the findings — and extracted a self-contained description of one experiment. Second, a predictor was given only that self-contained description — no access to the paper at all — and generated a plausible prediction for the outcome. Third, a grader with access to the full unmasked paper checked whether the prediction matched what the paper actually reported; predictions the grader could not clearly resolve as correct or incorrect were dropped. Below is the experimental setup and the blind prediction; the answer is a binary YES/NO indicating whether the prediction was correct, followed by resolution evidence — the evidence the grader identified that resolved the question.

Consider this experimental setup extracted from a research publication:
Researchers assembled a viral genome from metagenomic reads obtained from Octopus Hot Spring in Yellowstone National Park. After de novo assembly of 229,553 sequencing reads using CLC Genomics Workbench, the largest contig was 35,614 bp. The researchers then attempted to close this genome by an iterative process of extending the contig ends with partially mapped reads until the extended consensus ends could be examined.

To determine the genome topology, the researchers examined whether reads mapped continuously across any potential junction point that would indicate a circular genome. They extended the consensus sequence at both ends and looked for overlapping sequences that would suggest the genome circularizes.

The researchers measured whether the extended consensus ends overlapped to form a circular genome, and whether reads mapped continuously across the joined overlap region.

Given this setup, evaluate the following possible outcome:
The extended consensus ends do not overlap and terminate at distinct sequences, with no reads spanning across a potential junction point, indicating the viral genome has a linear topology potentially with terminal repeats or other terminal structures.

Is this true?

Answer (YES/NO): NO